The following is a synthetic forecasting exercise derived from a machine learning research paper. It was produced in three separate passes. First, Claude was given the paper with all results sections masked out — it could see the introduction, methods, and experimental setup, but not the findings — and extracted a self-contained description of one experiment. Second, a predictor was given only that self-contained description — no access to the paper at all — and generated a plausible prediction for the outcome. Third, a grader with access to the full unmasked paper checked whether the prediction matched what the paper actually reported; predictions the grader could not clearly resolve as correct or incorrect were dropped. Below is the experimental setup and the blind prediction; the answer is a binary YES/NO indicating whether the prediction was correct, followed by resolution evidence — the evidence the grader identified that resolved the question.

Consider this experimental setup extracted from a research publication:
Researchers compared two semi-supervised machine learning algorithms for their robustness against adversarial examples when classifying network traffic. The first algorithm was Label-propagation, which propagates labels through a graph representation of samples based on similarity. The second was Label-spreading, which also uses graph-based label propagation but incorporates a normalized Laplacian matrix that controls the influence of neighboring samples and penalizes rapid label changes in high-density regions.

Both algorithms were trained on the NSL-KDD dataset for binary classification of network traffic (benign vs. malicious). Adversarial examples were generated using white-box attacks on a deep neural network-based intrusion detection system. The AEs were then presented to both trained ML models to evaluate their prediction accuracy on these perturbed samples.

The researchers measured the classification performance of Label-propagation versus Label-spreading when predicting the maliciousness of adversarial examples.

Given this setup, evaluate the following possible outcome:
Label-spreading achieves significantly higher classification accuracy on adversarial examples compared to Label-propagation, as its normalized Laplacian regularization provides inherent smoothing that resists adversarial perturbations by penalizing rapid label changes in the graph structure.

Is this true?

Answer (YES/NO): YES